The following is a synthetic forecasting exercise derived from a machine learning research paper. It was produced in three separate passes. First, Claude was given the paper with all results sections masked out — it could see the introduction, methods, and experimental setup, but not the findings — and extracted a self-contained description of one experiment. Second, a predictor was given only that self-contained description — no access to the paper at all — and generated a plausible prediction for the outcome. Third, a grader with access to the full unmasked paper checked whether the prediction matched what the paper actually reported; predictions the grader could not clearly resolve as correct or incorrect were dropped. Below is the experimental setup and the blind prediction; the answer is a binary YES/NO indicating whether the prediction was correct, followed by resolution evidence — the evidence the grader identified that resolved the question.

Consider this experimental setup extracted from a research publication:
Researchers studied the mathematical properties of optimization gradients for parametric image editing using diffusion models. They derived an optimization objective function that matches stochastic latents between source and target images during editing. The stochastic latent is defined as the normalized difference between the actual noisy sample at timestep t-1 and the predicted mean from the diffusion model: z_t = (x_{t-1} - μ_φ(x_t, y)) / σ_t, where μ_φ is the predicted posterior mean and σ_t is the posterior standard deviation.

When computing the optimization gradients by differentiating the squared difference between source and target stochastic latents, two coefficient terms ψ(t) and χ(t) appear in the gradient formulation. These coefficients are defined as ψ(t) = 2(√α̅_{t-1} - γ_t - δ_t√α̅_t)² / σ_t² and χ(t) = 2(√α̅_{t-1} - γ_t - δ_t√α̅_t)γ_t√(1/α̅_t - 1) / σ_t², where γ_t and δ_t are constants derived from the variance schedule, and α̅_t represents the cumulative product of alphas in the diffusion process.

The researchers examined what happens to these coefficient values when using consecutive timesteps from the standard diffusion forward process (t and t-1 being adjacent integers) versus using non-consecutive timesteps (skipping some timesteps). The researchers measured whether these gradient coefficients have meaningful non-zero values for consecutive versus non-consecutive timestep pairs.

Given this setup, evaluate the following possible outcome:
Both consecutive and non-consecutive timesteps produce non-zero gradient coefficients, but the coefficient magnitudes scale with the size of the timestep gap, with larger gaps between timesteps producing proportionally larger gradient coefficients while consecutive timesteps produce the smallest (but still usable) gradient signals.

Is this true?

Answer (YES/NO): NO